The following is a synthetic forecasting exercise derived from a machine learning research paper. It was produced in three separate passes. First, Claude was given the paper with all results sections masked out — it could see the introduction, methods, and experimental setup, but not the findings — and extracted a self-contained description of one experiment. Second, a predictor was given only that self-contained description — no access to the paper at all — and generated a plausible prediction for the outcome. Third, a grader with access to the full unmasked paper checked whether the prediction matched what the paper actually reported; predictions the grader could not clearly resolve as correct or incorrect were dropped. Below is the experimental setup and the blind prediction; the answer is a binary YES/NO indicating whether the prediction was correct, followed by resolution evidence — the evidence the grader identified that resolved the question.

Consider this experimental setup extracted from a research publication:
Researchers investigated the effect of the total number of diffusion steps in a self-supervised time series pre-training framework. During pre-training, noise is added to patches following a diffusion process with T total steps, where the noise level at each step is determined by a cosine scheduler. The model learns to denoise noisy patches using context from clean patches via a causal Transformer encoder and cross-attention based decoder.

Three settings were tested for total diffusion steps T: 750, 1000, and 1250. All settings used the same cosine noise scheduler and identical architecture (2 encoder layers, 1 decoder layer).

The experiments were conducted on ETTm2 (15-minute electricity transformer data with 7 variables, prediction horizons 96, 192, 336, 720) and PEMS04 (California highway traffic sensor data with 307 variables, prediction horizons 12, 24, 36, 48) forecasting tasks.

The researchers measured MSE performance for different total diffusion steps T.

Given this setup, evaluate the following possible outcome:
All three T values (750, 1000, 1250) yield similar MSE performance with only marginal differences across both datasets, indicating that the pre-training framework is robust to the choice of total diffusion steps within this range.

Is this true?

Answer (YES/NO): YES